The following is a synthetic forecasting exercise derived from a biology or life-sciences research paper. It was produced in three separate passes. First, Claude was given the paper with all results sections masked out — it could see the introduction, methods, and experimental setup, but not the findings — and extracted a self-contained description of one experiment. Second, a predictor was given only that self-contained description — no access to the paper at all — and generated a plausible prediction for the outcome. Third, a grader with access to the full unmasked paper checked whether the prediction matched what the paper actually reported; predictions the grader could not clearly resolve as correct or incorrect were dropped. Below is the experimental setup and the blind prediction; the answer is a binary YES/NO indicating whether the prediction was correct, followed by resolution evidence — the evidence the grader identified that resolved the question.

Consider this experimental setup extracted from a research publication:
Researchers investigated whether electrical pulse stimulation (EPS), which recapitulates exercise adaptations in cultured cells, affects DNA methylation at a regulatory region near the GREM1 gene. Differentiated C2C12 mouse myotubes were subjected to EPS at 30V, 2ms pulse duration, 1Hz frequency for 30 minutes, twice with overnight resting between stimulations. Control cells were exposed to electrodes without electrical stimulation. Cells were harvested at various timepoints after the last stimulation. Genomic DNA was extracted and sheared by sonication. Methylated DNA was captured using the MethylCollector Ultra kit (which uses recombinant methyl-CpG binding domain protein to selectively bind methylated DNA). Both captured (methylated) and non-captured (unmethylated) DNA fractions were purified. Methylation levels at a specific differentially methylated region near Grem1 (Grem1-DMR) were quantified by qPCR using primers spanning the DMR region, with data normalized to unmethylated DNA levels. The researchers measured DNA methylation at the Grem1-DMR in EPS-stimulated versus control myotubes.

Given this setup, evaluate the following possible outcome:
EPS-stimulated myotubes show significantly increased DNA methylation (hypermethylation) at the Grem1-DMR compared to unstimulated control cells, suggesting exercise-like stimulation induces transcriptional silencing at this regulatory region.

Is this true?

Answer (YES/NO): NO